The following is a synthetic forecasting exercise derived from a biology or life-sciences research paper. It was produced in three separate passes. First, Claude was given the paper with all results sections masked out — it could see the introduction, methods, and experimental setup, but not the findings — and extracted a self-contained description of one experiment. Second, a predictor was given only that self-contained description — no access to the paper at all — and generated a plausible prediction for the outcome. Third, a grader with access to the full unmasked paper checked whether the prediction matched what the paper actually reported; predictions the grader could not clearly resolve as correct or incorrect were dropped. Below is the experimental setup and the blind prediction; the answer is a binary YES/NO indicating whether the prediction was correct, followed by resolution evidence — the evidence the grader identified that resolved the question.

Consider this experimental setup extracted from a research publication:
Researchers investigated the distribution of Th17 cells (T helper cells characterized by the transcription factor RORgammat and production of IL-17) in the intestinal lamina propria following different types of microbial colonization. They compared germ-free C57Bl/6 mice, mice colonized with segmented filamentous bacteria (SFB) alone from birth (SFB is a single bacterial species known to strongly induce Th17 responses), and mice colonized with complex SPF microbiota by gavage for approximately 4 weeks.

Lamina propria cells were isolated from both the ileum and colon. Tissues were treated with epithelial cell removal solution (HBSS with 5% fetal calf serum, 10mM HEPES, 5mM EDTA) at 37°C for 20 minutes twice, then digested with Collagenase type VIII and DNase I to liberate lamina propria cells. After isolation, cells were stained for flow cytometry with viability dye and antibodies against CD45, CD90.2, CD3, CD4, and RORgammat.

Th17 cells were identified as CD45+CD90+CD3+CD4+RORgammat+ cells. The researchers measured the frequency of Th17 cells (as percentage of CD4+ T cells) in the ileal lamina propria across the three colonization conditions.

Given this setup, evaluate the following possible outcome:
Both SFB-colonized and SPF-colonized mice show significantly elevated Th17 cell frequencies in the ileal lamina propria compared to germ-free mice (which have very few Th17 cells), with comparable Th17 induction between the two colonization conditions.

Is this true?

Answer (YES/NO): NO